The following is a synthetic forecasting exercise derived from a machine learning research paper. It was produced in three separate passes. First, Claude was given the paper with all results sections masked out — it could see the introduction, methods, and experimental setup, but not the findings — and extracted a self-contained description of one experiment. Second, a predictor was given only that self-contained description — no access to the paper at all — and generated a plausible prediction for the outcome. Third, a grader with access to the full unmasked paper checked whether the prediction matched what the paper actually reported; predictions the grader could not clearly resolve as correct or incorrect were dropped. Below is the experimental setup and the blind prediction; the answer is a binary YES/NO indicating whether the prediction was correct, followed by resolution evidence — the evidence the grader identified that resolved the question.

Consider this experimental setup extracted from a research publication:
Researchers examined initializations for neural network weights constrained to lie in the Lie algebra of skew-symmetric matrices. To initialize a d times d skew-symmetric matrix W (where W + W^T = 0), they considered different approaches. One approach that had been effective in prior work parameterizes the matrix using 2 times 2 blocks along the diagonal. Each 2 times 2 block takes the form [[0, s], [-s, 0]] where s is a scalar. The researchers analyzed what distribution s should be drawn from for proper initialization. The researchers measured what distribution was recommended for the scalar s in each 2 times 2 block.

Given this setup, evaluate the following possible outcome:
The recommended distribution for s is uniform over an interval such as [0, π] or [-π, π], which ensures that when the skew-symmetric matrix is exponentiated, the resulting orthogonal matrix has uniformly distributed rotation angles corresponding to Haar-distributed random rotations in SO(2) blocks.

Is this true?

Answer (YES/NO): YES